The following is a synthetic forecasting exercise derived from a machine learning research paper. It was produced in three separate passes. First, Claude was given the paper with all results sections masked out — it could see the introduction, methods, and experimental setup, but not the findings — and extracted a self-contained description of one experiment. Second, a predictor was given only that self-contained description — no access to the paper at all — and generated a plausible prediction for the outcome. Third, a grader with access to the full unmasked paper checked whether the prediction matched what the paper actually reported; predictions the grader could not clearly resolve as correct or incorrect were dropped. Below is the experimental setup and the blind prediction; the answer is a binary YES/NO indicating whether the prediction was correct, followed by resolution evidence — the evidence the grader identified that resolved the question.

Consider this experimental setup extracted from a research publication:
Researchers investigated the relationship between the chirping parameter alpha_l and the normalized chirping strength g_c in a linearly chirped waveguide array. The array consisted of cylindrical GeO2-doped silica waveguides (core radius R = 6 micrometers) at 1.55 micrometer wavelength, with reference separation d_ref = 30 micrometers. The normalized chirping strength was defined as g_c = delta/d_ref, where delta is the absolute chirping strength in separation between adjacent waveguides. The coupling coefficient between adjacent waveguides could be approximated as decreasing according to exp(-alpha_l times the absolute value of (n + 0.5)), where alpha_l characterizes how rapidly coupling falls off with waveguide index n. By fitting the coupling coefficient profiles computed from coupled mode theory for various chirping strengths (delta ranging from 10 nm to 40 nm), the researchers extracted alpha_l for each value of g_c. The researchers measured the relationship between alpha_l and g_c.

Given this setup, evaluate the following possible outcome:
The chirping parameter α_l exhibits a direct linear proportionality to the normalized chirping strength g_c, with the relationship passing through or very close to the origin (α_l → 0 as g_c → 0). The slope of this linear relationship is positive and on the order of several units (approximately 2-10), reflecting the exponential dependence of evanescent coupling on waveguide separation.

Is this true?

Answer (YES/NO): YES